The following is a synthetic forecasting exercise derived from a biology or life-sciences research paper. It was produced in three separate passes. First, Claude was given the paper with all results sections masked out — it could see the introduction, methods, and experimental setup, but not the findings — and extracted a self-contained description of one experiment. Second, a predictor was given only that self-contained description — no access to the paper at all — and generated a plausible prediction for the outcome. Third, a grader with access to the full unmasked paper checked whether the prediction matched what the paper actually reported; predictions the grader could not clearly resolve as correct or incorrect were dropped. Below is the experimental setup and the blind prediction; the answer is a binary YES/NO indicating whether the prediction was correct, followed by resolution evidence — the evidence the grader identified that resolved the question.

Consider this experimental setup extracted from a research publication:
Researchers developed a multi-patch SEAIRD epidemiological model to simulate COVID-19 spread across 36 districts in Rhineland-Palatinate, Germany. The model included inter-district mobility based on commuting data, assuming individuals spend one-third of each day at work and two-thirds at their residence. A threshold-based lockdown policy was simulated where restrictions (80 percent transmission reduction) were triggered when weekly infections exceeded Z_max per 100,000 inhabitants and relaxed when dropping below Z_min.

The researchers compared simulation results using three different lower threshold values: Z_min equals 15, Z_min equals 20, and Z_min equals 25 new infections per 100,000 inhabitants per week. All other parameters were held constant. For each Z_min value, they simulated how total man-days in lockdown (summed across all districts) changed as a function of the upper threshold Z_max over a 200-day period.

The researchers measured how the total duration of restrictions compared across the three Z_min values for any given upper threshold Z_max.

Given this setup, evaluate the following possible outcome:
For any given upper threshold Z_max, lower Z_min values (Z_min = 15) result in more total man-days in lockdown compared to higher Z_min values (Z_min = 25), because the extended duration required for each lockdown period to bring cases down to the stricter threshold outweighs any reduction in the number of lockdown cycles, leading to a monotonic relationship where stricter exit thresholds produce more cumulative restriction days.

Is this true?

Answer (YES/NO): YES